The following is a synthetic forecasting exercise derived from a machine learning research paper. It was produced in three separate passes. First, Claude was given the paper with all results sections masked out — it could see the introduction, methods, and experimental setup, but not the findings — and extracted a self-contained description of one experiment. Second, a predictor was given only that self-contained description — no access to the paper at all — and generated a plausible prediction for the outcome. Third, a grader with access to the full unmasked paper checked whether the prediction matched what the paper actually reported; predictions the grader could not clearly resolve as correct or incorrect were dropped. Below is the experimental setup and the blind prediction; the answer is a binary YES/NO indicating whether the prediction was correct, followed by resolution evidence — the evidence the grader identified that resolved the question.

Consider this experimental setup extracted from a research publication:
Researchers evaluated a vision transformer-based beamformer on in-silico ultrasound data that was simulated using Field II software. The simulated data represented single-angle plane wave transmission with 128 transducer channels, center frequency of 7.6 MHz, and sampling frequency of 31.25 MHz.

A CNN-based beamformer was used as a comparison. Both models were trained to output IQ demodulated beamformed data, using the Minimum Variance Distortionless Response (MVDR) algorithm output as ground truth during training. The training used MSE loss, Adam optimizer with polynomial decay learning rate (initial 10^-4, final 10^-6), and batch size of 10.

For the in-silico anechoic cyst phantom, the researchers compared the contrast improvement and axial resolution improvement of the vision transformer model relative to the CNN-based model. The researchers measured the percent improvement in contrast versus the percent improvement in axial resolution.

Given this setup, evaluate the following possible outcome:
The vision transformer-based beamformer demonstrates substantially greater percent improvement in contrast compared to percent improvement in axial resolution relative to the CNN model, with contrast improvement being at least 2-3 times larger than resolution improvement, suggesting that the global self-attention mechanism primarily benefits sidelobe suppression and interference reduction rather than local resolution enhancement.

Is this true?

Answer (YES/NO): NO